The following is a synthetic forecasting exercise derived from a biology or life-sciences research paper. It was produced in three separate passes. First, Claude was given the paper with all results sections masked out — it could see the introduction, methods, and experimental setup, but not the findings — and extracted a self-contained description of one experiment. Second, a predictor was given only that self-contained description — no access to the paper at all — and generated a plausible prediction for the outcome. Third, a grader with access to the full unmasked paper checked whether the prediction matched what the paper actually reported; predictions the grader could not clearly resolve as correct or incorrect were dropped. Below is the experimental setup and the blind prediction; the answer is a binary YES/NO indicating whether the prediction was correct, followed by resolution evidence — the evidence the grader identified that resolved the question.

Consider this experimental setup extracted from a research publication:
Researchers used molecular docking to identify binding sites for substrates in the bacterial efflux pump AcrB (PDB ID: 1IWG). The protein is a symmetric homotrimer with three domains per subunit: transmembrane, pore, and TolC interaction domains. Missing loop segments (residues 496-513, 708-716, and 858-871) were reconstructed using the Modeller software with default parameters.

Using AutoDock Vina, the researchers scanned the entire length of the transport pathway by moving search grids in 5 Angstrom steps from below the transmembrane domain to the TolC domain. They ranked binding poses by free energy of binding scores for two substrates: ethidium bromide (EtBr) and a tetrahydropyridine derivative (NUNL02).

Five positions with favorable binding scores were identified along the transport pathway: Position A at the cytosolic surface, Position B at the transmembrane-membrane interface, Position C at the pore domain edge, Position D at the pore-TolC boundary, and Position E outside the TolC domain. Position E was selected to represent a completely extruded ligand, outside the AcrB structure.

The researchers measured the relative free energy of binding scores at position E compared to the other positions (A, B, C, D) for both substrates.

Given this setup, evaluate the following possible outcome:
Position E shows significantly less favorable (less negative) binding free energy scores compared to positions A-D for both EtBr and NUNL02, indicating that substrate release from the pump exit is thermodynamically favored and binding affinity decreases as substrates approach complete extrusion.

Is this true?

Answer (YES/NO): YES